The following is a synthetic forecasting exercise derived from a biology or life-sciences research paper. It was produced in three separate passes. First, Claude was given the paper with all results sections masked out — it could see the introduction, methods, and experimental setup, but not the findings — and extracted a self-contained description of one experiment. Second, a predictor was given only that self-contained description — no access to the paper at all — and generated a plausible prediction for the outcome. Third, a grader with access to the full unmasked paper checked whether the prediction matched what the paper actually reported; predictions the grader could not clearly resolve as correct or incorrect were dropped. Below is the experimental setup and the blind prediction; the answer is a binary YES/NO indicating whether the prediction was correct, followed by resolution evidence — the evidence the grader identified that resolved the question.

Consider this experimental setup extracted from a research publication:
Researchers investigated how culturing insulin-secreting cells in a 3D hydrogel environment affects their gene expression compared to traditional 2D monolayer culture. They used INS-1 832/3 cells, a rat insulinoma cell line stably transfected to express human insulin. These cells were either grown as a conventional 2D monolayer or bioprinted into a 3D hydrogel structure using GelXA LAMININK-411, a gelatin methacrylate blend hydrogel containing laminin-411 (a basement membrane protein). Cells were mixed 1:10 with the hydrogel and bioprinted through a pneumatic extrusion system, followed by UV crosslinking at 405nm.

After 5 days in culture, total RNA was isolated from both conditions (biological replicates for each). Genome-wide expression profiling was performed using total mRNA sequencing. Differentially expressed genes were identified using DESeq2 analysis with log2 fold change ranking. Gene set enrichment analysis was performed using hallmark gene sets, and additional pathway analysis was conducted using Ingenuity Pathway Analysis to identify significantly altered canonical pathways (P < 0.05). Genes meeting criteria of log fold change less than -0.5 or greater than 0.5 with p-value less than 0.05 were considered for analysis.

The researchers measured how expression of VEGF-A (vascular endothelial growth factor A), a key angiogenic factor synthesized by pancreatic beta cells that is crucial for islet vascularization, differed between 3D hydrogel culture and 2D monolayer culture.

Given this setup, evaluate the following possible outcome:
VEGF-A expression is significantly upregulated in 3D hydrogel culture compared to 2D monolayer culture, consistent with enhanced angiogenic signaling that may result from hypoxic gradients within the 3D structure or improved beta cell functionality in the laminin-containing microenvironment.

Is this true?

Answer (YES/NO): YES